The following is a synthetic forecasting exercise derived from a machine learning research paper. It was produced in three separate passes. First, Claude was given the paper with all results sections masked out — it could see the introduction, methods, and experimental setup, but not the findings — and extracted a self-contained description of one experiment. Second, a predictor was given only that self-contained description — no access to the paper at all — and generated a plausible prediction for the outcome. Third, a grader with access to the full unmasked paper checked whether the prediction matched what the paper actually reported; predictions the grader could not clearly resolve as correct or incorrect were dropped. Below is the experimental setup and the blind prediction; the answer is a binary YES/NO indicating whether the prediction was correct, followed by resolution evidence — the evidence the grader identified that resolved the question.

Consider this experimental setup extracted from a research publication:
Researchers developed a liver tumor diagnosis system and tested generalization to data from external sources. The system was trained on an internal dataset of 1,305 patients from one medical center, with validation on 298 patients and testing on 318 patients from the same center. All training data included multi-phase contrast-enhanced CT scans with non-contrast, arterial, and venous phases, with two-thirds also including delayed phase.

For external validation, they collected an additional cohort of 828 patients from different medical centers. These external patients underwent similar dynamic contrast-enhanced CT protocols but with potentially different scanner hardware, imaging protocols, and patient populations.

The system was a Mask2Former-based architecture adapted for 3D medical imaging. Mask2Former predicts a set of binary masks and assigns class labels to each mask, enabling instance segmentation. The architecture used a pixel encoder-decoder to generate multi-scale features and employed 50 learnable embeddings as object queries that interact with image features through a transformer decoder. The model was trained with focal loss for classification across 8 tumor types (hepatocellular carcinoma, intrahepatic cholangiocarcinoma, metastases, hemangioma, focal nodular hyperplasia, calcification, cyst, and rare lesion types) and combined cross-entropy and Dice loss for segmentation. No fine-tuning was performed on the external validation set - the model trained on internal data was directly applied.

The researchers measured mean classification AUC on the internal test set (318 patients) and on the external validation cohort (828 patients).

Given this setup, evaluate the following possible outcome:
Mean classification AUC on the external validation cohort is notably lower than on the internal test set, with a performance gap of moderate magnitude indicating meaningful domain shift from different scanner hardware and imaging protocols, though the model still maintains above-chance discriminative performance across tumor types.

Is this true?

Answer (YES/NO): NO